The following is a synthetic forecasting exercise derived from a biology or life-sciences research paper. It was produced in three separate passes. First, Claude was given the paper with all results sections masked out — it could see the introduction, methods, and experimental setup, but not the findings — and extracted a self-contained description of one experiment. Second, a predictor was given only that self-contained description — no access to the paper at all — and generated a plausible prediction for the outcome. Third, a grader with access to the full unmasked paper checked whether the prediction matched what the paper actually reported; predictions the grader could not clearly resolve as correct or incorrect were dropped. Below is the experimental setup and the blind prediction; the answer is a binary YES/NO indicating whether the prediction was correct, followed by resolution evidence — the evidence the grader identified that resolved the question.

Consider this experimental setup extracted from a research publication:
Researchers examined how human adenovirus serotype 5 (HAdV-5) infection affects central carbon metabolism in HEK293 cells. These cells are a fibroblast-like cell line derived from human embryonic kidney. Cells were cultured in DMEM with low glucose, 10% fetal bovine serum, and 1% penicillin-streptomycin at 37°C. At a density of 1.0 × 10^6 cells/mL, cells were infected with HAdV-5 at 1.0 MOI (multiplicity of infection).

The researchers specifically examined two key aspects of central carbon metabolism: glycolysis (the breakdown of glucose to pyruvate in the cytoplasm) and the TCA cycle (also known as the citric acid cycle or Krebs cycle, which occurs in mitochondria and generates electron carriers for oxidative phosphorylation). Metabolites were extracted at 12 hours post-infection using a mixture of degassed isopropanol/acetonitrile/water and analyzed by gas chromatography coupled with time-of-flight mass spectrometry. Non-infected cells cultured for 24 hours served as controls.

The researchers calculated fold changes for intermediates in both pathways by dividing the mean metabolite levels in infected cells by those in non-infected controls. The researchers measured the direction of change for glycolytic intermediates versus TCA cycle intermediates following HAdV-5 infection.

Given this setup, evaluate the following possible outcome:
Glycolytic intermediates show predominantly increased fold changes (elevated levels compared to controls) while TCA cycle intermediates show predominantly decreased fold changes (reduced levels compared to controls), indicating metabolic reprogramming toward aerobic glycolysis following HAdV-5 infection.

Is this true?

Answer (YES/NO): YES